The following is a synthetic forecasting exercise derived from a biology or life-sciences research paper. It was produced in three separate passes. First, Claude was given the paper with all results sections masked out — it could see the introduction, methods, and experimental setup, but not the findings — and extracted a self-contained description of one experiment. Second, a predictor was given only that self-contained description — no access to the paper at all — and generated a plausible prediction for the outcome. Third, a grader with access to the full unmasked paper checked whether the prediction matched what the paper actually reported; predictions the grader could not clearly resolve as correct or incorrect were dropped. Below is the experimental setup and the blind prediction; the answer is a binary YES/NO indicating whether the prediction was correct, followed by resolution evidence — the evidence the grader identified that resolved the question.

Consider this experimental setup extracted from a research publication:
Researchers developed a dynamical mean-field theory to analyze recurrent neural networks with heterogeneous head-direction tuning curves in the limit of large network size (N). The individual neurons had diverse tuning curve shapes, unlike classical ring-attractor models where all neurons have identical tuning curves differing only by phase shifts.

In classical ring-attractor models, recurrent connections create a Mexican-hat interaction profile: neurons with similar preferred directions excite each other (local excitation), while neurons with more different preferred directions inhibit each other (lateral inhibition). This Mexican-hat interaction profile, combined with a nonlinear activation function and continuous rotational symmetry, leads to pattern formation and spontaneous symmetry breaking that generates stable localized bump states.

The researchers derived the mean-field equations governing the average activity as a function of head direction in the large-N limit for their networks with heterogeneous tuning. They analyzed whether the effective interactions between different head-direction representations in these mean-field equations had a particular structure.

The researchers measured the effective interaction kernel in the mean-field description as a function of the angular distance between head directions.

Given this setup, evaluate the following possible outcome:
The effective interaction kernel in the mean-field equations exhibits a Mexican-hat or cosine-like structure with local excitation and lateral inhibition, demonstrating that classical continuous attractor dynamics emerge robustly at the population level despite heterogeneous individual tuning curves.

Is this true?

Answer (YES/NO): YES